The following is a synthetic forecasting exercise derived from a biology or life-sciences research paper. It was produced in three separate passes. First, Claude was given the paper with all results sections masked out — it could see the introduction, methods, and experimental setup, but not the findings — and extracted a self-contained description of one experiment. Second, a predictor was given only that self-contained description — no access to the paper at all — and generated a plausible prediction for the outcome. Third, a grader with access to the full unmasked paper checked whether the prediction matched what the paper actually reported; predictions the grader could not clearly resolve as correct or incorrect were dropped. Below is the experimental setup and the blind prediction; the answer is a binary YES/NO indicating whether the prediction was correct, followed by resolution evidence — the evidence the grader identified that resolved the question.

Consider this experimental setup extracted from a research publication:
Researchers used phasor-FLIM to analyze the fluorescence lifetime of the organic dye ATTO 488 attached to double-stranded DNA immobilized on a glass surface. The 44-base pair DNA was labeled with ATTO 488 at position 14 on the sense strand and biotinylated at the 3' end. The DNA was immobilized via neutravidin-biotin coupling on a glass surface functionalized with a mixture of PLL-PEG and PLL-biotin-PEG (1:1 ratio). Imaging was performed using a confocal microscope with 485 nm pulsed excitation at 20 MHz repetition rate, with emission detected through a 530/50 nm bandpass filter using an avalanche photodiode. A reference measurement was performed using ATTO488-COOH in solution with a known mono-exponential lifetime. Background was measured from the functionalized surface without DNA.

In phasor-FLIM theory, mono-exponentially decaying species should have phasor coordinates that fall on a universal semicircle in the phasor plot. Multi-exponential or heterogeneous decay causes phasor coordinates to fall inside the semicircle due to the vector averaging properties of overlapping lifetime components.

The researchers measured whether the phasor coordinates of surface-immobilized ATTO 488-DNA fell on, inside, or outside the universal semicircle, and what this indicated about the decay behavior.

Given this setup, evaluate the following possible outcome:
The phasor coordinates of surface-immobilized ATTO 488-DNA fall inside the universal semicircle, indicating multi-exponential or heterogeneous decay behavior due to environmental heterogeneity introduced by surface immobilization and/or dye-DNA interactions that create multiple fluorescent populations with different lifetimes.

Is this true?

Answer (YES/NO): NO